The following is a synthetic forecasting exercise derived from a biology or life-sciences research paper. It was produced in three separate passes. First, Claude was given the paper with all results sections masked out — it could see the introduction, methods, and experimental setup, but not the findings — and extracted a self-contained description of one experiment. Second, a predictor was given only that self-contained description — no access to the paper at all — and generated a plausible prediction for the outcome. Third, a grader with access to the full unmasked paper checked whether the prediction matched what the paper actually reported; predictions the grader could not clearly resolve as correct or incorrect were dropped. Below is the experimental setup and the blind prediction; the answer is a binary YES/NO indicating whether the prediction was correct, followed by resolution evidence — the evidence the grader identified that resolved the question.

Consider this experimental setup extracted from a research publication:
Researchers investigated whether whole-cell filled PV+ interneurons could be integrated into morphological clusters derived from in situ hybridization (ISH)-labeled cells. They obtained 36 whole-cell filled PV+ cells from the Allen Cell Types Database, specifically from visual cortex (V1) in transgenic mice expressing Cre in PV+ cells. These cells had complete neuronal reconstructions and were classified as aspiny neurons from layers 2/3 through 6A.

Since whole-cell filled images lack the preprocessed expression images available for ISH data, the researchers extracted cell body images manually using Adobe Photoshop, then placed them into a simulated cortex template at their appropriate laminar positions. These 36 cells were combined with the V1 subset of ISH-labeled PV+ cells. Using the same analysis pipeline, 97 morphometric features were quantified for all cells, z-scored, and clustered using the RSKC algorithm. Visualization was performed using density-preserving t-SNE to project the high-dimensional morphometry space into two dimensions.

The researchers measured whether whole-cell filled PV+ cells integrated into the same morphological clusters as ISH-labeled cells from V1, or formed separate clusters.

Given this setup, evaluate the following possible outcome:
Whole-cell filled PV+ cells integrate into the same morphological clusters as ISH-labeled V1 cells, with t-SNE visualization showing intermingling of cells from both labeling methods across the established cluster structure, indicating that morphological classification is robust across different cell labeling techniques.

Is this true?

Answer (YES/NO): YES